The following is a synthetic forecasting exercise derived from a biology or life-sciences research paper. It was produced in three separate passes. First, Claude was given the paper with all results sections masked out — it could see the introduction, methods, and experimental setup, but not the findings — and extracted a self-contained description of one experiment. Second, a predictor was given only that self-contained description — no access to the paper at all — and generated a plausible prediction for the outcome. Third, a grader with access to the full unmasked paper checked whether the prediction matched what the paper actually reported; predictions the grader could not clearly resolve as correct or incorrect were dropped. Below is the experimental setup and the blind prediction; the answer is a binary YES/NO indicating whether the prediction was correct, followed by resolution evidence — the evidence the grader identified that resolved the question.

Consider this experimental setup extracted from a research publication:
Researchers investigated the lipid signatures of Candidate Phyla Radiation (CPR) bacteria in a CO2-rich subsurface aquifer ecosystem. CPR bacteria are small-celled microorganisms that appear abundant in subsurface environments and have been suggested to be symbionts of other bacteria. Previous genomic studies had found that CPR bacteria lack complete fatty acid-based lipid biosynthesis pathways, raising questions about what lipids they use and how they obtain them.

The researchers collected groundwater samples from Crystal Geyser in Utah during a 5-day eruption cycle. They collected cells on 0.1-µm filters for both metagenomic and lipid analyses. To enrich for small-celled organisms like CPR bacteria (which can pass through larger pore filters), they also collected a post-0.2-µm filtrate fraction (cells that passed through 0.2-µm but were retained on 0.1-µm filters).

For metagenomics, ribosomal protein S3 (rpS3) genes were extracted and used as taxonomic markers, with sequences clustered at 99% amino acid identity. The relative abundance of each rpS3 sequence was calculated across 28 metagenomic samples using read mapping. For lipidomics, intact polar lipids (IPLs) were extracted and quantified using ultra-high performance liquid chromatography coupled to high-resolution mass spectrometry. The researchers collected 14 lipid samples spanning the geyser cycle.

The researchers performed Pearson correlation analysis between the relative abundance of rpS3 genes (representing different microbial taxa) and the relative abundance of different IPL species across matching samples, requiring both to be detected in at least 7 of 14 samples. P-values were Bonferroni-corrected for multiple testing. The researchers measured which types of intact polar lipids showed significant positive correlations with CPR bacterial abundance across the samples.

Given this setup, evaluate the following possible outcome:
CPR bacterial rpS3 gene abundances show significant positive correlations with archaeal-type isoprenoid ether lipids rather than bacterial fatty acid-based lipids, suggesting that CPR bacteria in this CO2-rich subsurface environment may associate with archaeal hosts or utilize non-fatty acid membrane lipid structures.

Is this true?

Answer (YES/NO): NO